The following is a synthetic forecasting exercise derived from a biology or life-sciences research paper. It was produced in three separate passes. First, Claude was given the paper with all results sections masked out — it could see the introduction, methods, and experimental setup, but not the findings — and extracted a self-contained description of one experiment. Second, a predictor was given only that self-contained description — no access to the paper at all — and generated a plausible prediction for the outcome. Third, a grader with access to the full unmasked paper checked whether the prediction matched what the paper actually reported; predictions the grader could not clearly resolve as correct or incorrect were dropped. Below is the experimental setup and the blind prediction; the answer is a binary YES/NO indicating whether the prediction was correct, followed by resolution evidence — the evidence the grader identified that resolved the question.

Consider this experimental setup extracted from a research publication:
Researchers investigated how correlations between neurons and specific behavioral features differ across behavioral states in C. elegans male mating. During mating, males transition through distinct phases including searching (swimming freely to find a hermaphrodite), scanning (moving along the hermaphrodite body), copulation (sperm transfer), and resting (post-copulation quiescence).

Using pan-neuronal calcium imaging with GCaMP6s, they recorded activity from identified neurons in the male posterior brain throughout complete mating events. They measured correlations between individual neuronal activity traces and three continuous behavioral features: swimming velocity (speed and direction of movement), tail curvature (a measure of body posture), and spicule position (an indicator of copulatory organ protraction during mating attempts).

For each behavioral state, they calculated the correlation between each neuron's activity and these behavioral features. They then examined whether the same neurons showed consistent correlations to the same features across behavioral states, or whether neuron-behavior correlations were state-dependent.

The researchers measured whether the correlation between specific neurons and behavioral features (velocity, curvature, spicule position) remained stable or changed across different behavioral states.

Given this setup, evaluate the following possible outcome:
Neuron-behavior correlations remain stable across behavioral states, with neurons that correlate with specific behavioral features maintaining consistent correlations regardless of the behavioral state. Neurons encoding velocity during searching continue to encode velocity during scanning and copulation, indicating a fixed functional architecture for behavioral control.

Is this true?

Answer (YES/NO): NO